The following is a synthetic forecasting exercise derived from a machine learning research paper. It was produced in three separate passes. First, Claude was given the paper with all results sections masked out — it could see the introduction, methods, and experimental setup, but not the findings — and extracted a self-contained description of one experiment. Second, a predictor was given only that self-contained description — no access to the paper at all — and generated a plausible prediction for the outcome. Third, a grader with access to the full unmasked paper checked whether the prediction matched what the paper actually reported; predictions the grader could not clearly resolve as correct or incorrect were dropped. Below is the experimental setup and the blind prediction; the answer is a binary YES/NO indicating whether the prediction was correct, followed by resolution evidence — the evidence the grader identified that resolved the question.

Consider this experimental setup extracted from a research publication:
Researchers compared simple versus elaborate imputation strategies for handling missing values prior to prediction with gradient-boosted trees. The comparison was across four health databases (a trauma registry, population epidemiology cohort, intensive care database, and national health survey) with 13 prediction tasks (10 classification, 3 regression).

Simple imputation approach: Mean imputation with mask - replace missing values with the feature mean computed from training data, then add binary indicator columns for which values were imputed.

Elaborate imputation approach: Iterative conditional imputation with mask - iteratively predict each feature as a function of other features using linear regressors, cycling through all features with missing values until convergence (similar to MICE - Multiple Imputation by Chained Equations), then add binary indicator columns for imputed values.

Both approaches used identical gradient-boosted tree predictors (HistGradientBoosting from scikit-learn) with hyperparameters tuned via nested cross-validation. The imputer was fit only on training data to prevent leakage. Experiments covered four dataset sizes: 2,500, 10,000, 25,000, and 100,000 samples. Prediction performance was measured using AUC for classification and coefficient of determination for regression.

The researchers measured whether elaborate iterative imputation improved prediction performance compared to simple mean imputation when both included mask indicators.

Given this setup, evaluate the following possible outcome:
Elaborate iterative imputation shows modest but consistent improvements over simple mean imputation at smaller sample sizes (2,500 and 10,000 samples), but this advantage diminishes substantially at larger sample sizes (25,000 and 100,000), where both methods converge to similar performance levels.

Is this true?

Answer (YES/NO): NO